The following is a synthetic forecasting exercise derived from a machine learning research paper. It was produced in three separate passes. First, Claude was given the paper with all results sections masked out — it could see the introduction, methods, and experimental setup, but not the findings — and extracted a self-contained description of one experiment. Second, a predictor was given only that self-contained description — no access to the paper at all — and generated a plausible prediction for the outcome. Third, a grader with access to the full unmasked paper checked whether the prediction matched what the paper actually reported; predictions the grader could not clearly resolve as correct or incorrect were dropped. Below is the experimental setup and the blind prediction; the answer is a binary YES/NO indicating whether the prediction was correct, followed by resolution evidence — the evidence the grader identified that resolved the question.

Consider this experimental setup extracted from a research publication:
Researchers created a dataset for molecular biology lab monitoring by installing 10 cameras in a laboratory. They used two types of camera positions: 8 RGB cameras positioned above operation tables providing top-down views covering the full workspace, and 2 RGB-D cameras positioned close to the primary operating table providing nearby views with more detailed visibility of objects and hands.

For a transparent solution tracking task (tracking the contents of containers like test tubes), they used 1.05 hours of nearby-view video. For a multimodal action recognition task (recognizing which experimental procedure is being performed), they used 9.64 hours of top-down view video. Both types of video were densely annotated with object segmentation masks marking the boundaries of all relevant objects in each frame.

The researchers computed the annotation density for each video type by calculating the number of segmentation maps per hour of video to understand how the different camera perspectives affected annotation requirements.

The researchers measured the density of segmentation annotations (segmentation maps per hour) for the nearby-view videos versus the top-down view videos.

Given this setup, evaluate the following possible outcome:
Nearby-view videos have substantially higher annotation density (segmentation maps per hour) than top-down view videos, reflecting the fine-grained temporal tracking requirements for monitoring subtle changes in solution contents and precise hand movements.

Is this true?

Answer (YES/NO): YES